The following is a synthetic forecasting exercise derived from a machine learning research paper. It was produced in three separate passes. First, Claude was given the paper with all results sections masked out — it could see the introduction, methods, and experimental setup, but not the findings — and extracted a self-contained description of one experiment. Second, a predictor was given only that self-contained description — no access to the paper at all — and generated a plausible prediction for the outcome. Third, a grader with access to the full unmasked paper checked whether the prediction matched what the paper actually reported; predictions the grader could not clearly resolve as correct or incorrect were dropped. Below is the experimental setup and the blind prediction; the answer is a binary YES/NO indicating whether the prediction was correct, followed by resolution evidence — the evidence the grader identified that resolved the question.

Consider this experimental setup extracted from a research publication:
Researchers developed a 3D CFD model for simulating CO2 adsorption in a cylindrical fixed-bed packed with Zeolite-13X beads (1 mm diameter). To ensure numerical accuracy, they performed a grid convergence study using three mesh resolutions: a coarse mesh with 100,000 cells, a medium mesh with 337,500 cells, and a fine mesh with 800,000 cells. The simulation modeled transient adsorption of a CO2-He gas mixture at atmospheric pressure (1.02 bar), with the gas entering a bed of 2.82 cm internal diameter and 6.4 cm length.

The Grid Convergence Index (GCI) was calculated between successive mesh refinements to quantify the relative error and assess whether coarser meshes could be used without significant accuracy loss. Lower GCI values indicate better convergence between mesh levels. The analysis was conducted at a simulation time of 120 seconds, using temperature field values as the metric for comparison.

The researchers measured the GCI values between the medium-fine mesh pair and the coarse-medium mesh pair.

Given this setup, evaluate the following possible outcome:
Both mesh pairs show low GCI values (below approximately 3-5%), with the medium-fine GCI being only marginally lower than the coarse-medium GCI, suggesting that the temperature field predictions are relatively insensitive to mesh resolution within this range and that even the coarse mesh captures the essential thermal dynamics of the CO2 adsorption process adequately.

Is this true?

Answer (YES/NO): YES